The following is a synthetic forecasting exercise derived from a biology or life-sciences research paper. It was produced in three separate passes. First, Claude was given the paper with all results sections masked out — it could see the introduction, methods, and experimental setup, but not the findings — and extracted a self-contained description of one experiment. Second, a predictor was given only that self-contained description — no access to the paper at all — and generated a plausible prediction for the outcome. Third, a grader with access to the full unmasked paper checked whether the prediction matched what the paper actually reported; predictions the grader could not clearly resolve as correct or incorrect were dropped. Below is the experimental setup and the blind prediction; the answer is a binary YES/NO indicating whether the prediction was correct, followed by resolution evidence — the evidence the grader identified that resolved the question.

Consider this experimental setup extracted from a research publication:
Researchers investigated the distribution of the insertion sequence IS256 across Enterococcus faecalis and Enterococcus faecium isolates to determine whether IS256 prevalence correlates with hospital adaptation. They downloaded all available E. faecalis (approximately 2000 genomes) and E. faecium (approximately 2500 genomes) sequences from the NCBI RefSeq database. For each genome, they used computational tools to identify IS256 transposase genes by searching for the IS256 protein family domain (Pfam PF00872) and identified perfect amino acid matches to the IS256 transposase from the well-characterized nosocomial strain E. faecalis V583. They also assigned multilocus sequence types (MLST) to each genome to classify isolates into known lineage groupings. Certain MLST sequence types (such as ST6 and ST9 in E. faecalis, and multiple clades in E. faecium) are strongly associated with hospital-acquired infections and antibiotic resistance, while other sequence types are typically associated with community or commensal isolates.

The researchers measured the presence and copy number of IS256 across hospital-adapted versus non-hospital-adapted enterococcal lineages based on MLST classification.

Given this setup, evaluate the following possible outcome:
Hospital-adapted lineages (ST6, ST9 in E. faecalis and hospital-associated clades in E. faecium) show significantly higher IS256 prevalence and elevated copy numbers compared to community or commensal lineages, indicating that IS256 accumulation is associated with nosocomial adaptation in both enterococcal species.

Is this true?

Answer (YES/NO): NO